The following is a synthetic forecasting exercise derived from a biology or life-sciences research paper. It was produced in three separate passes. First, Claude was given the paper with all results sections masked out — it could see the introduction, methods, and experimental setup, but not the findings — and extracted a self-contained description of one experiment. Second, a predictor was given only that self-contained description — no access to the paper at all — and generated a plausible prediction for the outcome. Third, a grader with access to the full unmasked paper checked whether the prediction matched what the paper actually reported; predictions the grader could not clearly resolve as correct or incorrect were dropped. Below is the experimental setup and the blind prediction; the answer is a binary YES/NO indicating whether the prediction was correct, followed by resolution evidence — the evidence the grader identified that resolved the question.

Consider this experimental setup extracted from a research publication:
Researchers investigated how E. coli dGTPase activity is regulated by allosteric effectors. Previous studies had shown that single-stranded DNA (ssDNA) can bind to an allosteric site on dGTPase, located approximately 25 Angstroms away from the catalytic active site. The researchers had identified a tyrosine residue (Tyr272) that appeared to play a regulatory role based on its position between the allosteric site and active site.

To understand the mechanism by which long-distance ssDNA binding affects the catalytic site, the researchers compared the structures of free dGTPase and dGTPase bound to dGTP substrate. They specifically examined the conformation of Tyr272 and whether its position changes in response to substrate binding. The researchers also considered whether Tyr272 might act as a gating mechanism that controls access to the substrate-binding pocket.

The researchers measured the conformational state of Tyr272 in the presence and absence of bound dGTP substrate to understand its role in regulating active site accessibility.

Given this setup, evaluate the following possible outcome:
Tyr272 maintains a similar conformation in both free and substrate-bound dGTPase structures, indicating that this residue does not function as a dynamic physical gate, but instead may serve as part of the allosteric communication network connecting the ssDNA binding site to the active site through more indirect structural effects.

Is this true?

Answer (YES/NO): NO